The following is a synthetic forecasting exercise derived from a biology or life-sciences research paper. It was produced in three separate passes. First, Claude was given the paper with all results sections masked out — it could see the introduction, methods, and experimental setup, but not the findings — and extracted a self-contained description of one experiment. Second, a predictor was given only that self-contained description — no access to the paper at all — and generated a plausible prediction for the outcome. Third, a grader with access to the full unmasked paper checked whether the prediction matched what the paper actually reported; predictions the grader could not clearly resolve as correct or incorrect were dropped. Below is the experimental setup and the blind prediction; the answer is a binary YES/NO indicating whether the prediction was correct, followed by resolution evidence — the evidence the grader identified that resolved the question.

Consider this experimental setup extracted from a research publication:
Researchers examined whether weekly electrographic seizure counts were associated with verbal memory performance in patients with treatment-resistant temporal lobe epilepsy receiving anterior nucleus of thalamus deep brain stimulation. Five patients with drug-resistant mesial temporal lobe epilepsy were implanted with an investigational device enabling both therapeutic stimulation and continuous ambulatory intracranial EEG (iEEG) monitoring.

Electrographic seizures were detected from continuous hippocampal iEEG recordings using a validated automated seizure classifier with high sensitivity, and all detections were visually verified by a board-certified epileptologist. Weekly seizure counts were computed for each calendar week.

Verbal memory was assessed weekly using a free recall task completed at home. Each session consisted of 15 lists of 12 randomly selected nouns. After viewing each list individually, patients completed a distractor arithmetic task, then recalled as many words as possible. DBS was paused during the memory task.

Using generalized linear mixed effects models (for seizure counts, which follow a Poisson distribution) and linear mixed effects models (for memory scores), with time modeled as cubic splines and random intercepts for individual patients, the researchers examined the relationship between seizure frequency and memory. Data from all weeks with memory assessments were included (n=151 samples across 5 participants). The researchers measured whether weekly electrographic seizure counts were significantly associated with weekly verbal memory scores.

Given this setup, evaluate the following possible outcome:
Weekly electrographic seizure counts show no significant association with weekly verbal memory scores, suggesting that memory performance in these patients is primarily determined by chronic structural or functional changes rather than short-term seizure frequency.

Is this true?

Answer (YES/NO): YES